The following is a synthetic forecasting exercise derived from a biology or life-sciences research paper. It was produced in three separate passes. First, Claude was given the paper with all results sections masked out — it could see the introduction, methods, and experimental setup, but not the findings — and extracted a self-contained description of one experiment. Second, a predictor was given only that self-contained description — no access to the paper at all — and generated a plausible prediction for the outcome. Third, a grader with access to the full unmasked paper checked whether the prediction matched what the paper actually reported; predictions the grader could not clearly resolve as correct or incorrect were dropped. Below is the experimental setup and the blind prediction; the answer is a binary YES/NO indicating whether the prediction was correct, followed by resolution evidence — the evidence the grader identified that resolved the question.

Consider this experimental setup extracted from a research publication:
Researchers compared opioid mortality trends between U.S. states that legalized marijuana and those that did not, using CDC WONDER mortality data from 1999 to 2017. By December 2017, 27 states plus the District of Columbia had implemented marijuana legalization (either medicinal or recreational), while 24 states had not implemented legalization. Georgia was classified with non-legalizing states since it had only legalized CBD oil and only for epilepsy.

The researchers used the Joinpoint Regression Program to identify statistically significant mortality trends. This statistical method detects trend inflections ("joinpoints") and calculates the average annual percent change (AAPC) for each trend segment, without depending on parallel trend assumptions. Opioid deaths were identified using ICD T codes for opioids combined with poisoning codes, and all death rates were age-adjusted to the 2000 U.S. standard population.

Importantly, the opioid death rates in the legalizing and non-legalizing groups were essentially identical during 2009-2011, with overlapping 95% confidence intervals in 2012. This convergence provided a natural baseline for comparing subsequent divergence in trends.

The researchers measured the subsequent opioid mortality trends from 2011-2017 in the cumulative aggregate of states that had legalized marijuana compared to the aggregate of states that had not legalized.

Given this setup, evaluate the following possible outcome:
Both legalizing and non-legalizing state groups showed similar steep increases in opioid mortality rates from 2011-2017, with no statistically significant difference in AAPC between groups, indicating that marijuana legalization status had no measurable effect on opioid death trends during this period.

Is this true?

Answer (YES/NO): NO